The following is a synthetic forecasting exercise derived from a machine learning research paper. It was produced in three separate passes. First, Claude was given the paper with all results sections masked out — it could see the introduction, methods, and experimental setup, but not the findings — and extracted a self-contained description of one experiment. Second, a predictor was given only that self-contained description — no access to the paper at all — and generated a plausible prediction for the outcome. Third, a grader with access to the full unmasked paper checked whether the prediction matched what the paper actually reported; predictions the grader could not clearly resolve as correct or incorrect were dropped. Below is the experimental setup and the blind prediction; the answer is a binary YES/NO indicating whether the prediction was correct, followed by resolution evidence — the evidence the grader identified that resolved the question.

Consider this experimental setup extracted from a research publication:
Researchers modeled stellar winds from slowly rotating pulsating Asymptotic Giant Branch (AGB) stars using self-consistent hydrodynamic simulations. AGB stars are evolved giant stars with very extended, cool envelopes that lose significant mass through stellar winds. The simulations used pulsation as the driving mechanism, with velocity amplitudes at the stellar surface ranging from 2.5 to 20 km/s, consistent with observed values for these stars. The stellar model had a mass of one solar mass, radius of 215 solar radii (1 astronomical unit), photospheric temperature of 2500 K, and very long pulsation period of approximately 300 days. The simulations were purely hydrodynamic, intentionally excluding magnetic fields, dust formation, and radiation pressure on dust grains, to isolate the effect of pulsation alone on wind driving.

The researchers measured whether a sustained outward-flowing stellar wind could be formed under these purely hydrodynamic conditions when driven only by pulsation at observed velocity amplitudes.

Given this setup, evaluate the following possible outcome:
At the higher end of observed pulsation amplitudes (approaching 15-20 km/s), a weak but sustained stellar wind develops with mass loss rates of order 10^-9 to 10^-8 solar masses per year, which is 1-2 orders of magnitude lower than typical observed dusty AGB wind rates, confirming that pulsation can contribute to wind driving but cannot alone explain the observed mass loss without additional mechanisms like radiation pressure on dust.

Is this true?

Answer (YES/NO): NO